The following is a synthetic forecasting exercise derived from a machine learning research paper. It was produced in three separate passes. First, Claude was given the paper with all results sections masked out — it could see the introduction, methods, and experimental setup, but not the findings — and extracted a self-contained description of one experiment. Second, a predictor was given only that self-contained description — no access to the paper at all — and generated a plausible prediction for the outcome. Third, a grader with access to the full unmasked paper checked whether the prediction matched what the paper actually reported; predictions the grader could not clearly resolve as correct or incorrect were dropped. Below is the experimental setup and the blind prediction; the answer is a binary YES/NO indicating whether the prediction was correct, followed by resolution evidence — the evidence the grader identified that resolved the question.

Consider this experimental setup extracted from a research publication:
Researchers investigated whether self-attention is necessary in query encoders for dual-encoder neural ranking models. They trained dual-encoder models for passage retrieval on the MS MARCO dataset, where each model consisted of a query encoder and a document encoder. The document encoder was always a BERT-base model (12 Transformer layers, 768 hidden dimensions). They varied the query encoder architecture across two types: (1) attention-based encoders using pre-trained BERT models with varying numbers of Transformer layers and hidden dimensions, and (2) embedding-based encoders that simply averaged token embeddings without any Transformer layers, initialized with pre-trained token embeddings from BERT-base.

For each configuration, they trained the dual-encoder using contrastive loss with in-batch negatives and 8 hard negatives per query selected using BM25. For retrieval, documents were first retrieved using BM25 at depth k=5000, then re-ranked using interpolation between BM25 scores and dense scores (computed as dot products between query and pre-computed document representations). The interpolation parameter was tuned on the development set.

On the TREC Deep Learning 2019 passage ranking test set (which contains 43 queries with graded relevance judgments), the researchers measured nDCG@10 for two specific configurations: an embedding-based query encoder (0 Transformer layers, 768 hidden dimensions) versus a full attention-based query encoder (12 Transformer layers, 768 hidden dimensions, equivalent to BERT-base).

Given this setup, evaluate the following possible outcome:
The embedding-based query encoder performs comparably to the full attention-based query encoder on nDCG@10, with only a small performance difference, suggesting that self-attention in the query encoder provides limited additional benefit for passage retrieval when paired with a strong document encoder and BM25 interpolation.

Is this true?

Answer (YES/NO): YES